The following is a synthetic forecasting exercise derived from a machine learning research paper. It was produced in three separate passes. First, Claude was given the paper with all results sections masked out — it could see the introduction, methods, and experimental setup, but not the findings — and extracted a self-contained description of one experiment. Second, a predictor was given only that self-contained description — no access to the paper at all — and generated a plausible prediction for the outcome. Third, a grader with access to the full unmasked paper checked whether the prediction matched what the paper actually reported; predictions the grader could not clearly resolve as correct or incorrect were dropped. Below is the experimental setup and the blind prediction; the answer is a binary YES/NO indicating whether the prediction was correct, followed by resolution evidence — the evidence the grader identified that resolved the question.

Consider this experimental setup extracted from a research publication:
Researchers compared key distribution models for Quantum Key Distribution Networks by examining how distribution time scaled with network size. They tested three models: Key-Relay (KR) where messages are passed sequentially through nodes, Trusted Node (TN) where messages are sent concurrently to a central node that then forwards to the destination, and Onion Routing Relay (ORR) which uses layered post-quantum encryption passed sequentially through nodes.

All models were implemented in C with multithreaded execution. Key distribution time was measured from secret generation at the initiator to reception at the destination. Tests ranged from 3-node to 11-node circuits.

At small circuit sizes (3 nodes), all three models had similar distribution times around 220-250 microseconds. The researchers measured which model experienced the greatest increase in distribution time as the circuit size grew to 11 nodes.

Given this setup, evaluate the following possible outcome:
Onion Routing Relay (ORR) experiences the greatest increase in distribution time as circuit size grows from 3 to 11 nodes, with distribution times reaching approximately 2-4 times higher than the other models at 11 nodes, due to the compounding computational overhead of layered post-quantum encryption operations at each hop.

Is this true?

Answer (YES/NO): NO